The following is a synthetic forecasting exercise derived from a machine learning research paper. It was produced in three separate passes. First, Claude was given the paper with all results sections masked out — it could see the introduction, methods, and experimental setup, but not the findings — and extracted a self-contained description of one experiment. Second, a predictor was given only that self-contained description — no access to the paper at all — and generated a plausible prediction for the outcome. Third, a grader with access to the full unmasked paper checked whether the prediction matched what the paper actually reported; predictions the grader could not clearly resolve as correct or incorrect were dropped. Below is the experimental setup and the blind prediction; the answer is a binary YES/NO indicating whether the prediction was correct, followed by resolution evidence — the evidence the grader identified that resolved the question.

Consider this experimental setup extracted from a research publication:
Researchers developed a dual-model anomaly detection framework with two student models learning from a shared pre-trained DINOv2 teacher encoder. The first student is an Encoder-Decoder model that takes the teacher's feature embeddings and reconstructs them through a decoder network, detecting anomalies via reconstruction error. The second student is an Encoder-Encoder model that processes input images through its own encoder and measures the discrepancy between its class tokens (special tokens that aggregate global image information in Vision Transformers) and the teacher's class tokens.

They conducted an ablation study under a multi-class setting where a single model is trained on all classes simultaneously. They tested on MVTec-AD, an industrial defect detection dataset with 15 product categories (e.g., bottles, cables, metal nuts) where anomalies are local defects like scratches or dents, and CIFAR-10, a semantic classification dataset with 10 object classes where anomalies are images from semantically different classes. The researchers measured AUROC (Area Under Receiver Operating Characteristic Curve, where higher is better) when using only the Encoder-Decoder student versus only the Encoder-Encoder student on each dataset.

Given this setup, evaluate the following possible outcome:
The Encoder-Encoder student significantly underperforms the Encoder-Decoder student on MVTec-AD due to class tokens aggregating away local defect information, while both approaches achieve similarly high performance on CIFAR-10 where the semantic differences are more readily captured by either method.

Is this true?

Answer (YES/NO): NO